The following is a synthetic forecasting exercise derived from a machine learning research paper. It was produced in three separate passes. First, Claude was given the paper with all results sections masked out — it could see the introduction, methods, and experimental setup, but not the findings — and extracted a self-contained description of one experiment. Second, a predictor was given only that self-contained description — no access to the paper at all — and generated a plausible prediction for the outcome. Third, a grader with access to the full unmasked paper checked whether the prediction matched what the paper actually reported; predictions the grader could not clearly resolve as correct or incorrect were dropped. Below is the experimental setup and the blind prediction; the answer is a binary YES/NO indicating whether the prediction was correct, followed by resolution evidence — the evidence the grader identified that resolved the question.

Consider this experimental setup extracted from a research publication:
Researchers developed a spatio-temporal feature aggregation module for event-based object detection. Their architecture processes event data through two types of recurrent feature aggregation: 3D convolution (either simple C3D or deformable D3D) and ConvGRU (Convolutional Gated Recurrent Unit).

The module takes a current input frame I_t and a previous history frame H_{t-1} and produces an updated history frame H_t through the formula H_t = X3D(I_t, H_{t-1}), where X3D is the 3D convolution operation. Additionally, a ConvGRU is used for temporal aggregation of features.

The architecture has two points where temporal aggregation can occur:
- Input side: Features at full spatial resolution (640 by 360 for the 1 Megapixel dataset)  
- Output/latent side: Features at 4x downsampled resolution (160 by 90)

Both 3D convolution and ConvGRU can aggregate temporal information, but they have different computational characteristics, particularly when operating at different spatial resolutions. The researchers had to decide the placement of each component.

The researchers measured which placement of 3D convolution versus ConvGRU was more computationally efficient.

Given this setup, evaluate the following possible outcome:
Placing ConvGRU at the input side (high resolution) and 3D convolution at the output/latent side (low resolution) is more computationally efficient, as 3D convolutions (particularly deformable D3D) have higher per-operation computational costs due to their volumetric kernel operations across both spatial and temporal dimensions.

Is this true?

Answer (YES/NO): NO